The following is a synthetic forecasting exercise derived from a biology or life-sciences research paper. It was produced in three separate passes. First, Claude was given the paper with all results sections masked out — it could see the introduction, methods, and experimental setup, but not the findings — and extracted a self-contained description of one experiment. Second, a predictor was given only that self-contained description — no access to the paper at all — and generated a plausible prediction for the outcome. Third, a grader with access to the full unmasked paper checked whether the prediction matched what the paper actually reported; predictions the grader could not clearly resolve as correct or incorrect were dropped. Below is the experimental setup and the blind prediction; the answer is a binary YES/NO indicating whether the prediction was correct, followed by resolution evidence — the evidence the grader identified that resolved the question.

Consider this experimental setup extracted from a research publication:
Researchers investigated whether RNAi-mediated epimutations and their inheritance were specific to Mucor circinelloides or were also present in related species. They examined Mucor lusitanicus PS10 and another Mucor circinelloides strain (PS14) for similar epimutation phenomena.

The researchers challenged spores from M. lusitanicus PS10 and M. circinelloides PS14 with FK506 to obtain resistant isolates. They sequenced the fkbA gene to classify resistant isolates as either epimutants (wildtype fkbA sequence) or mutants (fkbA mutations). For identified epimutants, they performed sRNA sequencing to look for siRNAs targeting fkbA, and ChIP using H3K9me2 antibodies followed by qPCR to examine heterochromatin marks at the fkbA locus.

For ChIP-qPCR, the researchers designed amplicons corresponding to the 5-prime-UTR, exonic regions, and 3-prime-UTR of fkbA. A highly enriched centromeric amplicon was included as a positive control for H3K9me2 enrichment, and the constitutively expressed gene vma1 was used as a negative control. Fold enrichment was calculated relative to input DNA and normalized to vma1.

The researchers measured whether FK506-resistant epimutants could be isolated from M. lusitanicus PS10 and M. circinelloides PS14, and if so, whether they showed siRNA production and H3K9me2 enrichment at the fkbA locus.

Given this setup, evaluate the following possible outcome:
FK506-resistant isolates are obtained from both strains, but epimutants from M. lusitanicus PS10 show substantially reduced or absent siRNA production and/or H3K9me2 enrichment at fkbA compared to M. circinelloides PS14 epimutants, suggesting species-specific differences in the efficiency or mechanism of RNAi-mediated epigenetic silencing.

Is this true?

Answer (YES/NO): NO